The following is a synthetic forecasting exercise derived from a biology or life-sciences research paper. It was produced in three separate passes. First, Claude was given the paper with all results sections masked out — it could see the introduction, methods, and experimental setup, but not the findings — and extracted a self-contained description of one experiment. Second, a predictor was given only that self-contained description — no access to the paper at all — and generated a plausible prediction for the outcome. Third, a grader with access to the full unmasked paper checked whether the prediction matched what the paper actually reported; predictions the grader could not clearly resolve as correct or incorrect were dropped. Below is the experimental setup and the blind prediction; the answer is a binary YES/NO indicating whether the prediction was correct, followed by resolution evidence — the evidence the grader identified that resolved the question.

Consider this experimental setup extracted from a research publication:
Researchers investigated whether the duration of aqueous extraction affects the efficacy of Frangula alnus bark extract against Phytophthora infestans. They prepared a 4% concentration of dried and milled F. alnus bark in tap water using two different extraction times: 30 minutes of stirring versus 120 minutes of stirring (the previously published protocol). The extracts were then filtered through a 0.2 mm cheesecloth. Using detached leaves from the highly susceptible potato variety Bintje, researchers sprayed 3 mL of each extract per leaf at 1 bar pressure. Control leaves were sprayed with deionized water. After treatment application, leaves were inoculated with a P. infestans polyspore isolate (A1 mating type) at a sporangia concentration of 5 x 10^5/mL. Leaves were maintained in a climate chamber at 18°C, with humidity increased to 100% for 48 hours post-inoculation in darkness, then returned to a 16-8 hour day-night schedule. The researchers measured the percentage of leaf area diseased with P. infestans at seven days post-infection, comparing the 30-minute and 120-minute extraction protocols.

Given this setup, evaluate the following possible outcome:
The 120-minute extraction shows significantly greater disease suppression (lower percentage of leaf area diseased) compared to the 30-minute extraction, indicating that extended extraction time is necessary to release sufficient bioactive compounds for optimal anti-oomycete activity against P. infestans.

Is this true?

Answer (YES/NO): NO